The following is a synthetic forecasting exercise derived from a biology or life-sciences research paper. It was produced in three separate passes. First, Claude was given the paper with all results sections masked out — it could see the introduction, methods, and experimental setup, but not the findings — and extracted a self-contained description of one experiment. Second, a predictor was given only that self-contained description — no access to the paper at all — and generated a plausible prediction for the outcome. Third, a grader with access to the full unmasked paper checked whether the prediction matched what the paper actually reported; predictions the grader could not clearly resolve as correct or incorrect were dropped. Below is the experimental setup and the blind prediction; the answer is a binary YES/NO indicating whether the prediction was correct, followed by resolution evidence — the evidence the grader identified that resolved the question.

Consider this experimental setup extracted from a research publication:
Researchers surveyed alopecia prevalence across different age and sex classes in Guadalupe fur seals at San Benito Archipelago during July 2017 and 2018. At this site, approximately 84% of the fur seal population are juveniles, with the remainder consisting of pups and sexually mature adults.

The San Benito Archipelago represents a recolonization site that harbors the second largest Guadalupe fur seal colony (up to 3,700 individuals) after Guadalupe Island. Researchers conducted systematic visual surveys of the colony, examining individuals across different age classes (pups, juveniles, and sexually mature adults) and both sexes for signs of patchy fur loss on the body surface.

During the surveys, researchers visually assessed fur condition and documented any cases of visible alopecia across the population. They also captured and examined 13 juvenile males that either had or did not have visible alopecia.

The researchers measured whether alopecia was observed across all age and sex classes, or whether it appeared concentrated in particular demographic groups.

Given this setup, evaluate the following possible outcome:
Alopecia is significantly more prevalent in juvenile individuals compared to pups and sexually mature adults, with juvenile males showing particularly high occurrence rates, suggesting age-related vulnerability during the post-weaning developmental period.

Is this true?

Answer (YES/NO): NO